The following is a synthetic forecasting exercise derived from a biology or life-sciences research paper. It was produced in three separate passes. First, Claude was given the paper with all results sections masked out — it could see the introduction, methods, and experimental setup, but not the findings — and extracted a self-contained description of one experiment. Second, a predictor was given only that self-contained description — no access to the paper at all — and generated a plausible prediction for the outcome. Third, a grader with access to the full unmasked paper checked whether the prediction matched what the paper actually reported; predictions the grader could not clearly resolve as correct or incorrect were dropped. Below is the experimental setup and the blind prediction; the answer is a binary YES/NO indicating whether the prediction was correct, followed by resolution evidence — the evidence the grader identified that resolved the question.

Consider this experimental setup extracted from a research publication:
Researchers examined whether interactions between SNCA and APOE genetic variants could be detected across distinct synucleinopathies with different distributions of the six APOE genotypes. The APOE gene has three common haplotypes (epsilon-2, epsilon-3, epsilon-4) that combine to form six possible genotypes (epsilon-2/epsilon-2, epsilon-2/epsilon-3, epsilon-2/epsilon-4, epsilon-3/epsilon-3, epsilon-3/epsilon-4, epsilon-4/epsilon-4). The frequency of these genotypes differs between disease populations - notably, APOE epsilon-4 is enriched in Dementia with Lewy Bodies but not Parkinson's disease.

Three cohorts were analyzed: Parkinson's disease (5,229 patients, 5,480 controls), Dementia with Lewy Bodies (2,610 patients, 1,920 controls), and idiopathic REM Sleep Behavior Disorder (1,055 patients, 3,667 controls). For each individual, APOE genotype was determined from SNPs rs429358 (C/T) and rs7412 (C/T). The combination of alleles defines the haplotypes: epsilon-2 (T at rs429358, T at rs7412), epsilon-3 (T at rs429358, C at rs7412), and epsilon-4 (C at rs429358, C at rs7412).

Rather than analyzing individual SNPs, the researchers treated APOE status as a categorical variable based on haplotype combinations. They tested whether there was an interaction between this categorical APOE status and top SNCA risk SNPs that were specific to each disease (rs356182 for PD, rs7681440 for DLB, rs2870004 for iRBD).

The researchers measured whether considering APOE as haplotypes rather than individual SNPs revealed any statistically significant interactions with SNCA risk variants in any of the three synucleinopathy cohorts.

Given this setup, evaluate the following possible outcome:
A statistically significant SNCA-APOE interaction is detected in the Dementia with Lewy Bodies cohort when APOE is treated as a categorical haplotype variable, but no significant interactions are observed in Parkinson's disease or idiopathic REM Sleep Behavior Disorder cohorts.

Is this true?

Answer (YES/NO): NO